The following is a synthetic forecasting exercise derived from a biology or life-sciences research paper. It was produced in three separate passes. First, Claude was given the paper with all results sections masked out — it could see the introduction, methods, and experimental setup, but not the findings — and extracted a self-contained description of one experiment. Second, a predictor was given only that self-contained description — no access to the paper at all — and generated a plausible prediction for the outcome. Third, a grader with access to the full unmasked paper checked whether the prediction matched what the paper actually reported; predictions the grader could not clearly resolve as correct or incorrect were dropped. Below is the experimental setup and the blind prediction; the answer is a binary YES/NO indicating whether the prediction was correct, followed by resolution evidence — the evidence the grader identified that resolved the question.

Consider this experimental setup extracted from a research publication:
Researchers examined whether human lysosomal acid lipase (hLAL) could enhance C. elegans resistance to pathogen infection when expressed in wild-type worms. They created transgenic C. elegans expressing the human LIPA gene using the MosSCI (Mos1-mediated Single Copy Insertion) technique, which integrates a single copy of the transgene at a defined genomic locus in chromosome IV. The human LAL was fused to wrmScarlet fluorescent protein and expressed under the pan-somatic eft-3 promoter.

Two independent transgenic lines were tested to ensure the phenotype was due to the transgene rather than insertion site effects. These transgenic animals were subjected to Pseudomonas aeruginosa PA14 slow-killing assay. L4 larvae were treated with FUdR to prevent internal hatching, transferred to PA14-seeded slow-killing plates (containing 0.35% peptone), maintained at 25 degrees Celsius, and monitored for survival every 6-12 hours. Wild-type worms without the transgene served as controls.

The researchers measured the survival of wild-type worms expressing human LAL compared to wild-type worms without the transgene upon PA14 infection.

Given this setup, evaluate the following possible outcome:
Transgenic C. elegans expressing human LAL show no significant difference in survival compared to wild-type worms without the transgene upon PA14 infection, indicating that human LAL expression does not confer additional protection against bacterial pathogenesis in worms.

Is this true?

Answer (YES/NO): NO